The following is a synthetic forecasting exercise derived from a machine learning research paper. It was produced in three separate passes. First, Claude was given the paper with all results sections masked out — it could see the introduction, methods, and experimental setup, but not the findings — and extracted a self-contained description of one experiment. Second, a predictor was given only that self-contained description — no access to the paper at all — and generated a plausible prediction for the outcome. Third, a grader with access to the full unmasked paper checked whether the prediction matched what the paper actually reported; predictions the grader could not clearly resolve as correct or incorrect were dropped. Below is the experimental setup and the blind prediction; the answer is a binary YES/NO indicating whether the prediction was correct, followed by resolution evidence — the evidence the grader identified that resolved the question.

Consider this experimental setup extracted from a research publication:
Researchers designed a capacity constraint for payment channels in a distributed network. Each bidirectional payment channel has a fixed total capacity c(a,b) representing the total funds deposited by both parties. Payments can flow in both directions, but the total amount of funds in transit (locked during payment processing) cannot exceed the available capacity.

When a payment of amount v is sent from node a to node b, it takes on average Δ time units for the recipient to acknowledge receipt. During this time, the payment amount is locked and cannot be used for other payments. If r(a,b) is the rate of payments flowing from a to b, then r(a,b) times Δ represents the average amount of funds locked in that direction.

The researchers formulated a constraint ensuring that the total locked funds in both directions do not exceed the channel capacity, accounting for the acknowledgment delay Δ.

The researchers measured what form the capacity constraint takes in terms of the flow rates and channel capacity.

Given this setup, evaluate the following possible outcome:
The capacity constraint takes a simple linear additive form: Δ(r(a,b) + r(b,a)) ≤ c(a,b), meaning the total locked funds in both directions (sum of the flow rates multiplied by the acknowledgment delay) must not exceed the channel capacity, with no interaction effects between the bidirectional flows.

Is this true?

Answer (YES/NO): YES